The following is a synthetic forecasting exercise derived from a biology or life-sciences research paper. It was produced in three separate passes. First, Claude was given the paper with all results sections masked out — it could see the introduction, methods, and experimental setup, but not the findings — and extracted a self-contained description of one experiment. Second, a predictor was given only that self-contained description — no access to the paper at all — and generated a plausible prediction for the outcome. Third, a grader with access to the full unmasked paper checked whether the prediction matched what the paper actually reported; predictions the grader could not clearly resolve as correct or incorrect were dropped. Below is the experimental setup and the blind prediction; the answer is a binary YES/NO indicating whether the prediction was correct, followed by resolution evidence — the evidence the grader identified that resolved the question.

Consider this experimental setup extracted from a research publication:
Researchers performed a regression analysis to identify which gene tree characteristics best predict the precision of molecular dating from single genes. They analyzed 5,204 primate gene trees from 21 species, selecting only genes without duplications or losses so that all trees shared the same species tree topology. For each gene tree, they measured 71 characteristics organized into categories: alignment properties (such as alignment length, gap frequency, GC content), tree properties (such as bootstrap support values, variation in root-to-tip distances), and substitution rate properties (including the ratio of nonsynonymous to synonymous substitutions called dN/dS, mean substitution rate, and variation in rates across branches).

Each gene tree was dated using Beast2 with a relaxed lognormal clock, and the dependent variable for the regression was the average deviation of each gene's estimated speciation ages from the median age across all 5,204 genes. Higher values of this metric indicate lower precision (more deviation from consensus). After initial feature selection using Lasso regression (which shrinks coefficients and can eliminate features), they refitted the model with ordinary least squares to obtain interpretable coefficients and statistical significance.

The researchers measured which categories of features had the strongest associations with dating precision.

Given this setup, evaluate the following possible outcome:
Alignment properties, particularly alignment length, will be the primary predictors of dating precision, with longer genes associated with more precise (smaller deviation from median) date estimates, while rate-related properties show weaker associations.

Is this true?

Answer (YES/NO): YES